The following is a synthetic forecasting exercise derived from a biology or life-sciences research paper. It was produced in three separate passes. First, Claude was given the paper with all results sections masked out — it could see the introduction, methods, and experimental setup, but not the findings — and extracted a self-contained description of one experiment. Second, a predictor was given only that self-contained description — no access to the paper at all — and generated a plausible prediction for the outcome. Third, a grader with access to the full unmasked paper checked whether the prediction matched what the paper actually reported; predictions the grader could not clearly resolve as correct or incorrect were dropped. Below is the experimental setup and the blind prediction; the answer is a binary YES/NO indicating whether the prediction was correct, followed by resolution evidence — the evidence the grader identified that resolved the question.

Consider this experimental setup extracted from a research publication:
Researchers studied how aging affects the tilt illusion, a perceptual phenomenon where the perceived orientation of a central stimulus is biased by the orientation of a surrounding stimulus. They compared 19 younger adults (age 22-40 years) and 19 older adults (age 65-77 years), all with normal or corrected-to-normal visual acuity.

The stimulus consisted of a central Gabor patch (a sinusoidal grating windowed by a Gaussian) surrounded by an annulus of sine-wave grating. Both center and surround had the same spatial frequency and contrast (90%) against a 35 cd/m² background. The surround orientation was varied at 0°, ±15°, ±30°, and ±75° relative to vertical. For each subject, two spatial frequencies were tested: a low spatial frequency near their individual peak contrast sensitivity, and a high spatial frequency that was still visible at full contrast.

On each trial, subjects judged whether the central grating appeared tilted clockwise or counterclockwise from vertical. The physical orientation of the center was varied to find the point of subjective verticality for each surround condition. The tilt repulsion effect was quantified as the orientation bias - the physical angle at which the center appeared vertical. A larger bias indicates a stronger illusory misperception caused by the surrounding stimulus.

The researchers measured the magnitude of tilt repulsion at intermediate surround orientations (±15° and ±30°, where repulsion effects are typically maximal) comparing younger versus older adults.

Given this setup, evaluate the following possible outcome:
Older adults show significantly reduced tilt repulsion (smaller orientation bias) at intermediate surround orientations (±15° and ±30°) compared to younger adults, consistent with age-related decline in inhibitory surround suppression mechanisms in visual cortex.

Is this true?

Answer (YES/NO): NO